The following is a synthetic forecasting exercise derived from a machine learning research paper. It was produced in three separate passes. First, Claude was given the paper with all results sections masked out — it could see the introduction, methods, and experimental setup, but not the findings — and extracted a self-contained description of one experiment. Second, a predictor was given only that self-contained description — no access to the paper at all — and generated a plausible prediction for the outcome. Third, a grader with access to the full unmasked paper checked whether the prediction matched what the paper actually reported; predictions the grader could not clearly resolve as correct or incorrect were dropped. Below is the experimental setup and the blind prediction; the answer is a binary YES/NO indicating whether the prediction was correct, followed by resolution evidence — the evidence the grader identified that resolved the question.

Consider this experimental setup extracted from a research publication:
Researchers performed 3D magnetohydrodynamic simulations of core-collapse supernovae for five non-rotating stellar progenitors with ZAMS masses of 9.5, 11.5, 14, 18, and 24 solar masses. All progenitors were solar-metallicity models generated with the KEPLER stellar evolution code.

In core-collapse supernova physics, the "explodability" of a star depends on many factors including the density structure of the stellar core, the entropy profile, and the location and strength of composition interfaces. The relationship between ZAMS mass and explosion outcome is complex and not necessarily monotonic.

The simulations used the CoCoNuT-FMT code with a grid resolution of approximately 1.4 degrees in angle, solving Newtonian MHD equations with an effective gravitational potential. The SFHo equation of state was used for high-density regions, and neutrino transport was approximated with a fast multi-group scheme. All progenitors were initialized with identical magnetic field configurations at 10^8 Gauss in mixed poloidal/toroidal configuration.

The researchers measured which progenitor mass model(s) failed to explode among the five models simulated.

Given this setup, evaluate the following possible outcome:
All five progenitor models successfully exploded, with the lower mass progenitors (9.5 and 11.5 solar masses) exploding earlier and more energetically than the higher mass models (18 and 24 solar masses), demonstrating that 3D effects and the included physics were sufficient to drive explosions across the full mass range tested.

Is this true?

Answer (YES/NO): NO